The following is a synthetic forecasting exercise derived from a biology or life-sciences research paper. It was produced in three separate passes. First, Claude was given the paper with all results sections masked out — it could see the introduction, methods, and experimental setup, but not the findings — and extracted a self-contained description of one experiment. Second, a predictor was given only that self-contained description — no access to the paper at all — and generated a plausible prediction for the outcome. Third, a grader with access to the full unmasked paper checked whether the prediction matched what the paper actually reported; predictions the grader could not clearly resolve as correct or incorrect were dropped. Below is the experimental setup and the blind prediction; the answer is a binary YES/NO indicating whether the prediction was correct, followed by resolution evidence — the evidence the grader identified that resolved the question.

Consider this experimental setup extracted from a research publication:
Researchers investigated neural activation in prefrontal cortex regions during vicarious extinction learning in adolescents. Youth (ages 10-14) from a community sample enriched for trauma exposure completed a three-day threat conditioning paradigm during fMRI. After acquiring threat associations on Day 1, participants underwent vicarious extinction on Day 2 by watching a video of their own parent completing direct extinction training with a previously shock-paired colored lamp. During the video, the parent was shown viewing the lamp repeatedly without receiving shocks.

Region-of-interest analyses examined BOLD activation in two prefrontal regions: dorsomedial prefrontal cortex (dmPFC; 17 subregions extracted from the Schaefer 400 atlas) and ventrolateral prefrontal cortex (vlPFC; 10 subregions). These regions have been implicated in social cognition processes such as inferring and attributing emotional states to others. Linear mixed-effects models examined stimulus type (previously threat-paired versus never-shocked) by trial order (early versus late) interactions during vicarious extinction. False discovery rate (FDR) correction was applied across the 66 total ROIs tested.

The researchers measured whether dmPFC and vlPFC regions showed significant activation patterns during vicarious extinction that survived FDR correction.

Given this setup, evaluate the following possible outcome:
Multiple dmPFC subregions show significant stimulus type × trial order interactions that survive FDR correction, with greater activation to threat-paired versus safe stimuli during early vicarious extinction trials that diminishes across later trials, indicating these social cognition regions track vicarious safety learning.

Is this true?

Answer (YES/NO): NO